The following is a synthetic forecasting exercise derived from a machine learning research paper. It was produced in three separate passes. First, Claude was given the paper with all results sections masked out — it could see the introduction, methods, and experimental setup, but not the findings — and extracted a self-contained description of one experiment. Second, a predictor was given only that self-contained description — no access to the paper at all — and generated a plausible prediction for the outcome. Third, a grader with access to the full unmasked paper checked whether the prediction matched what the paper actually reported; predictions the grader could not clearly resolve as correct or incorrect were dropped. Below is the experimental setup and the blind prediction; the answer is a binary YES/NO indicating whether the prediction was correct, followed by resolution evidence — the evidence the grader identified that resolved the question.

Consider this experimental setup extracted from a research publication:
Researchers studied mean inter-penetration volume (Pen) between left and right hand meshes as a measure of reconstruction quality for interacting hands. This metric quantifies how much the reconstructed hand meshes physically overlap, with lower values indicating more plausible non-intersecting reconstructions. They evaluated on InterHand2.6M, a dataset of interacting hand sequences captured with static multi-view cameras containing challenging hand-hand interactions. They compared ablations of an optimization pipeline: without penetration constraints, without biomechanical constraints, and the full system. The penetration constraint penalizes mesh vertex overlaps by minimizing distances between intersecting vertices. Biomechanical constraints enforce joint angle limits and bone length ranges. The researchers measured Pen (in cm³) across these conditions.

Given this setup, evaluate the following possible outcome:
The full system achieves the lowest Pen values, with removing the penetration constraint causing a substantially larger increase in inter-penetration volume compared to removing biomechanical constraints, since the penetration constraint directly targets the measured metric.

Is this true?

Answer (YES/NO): YES